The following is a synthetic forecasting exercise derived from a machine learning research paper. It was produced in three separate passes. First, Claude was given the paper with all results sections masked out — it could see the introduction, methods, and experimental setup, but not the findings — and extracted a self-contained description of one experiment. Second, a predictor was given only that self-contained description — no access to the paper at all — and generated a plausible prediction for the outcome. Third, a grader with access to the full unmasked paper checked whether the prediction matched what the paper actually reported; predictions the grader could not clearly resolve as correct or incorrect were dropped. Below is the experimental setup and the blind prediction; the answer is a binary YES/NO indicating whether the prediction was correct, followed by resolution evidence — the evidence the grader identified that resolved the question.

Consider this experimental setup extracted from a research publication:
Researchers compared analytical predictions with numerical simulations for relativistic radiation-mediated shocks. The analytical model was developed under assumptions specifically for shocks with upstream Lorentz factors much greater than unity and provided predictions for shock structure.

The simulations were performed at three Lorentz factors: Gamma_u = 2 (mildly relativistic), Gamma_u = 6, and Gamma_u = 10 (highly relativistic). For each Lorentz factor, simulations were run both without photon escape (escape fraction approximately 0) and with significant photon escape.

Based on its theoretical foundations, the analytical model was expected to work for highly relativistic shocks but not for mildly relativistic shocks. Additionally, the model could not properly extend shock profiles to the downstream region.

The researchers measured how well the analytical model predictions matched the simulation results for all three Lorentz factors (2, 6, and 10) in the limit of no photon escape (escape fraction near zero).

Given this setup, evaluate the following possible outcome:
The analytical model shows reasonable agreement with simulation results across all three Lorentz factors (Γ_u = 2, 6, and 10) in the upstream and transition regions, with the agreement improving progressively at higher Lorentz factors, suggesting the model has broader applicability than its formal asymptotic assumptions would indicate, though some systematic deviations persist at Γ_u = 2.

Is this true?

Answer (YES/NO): NO